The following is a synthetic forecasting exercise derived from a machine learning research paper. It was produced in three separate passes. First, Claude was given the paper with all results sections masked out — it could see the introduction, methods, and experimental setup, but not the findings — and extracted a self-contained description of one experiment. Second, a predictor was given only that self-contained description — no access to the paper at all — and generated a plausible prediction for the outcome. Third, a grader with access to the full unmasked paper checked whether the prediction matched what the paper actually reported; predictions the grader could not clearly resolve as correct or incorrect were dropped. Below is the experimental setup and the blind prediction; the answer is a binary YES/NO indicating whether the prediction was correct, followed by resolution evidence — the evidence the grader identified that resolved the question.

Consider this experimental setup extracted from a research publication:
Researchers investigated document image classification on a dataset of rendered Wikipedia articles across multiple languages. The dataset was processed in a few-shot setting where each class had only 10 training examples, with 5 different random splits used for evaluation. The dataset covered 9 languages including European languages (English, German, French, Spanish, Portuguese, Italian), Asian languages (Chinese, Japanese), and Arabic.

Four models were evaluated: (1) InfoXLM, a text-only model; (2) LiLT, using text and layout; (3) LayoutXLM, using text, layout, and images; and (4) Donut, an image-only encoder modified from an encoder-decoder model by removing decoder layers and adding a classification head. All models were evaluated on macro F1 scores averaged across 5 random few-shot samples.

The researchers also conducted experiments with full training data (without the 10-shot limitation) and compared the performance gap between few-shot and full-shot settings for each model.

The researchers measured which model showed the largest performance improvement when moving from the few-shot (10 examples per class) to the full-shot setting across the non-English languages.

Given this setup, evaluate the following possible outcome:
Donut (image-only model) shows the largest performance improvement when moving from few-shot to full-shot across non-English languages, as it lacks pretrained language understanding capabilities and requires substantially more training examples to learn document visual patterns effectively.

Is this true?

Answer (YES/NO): YES